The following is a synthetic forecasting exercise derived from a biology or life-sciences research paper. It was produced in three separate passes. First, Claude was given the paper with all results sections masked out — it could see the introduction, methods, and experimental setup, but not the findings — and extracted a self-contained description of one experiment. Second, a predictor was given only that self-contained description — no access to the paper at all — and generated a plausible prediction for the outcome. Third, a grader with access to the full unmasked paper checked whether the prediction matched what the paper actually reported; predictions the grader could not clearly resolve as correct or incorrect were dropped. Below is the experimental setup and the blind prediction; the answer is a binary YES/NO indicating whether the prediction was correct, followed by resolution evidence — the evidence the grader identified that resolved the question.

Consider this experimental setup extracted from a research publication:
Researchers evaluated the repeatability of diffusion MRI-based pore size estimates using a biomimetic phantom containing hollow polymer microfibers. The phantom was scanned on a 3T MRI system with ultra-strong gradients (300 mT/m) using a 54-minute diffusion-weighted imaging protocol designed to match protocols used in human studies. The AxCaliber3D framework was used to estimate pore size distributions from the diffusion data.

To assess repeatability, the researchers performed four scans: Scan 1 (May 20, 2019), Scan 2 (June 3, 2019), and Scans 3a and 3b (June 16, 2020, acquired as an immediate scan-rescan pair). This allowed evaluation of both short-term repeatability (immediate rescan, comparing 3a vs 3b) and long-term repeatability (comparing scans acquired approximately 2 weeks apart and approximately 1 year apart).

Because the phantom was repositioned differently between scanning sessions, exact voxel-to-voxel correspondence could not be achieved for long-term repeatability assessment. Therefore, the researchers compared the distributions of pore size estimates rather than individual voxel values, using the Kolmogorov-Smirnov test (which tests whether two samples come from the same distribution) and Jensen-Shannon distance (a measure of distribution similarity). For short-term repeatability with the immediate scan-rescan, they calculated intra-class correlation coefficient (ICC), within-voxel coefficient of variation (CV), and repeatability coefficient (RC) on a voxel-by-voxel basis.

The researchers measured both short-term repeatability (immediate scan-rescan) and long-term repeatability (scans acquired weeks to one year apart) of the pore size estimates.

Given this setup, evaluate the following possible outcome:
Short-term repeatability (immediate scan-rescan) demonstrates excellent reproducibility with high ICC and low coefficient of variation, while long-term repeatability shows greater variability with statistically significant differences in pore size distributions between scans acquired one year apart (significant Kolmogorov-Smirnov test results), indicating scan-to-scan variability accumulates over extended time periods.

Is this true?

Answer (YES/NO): NO